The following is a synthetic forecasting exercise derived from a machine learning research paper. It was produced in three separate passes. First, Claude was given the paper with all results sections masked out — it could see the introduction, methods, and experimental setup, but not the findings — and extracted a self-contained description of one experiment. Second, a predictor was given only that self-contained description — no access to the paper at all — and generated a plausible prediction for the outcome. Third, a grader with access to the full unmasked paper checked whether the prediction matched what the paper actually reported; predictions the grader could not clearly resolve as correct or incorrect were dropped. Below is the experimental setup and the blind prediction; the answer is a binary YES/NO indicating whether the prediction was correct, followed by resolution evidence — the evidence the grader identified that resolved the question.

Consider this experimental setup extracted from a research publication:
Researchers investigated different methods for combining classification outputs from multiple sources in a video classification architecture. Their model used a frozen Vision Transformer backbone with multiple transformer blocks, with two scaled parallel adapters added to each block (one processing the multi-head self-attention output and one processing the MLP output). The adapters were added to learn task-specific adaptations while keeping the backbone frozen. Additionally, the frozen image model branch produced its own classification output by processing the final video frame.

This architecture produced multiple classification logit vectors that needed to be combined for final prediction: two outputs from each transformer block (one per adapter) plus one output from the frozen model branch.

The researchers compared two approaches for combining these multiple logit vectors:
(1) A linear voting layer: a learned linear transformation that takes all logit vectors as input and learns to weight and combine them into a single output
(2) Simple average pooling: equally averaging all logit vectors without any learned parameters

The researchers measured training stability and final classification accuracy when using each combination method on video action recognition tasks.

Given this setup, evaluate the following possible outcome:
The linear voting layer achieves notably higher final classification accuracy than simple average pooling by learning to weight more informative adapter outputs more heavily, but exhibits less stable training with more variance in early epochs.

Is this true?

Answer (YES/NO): NO